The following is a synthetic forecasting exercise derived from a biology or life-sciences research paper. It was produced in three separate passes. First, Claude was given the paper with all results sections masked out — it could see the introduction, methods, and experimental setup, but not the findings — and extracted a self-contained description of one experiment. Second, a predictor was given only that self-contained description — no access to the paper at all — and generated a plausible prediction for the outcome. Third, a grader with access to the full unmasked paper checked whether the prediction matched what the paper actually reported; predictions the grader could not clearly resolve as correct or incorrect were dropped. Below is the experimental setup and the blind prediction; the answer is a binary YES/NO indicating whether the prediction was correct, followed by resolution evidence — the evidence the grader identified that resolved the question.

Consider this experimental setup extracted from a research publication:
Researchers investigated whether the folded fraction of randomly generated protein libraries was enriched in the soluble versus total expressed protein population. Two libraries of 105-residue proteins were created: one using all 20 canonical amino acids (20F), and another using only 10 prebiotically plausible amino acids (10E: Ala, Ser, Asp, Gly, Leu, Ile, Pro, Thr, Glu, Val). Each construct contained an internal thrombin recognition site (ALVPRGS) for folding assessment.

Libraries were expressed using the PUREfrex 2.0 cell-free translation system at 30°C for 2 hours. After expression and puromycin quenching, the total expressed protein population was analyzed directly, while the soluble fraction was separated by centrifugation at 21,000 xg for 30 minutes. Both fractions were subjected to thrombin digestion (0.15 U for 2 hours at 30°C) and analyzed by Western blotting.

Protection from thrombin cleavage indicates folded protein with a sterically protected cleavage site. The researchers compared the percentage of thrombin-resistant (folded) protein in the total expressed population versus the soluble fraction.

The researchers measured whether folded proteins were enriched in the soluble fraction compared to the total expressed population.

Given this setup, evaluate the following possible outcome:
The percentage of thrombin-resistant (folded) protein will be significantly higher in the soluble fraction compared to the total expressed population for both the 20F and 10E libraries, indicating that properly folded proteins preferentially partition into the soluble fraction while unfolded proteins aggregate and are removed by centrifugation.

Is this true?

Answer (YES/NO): NO